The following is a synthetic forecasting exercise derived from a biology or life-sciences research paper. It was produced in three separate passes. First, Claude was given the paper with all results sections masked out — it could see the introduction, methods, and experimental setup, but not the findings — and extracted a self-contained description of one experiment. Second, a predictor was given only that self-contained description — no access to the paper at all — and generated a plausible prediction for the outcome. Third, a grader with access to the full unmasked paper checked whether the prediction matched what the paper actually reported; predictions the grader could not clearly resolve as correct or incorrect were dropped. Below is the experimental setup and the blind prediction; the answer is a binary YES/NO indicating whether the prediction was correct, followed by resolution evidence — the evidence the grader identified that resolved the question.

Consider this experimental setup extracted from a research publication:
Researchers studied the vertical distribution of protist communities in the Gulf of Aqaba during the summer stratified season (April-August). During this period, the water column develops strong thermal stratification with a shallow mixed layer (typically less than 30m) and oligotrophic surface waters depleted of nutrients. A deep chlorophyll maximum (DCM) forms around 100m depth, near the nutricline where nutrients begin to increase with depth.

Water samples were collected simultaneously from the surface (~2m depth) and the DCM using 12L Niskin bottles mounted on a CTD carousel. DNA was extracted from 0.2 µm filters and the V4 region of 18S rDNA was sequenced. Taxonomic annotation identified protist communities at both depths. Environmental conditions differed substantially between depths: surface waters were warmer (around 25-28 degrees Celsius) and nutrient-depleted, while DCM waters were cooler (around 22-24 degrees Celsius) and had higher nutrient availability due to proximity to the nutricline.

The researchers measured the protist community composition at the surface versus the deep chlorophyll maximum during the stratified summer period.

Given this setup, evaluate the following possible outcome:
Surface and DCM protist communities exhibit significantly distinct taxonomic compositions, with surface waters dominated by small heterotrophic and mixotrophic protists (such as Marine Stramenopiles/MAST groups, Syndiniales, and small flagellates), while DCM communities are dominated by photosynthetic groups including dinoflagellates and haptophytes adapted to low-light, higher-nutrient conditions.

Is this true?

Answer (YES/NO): NO